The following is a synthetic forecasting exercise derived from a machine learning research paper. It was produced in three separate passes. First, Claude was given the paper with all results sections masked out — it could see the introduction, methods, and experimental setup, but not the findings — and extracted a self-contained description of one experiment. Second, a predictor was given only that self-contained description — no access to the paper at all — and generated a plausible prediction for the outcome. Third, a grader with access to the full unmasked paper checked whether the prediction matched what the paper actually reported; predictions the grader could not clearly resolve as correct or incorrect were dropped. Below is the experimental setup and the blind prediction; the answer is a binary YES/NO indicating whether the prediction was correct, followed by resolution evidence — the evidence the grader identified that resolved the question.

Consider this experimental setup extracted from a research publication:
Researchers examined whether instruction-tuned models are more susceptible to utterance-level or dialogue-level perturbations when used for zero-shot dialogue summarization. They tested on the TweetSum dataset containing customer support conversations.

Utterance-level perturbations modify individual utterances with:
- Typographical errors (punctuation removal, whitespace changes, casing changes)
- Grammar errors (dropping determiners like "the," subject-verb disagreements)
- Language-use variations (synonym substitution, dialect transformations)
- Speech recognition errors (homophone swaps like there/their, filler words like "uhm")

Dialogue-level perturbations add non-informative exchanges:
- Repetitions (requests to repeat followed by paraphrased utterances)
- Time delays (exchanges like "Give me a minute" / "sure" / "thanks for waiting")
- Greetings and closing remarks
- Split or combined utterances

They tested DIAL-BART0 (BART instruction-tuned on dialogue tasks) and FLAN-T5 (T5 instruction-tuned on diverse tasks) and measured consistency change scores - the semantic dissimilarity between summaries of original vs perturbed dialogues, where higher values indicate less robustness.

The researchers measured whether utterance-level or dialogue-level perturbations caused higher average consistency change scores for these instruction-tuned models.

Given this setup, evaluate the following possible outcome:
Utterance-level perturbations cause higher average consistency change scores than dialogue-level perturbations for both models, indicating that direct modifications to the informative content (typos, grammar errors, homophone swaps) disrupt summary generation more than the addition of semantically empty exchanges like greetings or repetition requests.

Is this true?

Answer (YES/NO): NO